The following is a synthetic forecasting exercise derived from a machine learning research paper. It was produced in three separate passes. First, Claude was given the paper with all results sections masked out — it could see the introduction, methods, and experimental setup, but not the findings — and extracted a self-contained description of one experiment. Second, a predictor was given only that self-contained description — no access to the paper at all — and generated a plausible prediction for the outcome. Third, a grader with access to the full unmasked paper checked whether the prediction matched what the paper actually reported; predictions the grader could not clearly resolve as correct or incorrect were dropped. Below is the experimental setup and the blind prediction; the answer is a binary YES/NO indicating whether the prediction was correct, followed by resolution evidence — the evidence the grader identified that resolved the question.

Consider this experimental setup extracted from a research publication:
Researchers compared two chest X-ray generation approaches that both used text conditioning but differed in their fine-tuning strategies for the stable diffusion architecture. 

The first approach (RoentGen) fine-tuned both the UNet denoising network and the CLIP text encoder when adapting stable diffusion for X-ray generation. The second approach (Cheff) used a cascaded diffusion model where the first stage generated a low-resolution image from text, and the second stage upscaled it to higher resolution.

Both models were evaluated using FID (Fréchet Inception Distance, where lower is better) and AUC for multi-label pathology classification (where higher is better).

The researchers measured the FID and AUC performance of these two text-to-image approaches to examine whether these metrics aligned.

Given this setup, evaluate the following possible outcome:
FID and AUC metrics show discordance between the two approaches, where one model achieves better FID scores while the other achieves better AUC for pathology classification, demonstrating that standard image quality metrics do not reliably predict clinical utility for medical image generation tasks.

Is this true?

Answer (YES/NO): YES